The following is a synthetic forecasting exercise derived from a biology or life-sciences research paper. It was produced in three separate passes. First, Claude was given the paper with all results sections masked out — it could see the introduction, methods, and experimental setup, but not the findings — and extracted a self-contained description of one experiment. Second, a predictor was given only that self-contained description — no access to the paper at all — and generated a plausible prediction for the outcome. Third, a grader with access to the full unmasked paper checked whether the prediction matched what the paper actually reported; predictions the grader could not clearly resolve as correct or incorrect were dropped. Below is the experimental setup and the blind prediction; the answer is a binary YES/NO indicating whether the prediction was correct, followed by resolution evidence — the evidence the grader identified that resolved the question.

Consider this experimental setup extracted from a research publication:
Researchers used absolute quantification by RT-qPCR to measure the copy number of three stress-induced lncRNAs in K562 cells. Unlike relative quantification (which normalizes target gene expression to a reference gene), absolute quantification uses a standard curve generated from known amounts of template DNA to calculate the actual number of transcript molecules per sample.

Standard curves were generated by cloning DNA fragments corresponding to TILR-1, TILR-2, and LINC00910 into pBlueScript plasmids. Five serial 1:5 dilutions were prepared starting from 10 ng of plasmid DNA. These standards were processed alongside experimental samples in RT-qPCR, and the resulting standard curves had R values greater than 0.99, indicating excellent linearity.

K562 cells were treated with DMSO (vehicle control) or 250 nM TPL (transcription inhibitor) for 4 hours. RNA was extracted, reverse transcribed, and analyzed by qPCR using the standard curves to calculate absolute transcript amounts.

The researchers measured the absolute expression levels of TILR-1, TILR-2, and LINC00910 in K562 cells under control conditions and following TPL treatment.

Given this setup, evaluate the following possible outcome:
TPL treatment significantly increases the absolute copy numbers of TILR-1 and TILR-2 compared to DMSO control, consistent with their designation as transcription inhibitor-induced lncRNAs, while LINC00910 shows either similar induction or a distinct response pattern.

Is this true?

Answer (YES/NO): YES